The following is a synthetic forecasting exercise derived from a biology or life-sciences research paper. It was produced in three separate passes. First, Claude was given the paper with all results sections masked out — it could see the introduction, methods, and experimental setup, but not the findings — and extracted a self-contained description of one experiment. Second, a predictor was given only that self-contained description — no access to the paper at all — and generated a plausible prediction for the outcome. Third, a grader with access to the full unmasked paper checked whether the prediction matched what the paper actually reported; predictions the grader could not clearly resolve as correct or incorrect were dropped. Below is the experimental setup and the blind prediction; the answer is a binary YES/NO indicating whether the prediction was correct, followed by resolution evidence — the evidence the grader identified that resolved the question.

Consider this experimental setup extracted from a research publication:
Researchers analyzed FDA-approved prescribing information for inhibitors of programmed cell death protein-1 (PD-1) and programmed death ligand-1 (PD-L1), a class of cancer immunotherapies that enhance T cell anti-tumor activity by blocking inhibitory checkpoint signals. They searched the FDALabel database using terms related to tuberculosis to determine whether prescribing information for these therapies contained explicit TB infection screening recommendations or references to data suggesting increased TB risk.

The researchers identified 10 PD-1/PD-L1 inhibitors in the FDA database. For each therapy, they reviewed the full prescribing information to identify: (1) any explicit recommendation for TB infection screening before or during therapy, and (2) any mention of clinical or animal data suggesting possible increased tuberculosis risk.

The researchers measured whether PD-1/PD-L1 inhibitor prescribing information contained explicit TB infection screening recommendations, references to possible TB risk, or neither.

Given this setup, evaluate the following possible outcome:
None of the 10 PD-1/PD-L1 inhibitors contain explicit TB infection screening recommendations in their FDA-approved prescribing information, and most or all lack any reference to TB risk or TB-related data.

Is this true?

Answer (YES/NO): NO